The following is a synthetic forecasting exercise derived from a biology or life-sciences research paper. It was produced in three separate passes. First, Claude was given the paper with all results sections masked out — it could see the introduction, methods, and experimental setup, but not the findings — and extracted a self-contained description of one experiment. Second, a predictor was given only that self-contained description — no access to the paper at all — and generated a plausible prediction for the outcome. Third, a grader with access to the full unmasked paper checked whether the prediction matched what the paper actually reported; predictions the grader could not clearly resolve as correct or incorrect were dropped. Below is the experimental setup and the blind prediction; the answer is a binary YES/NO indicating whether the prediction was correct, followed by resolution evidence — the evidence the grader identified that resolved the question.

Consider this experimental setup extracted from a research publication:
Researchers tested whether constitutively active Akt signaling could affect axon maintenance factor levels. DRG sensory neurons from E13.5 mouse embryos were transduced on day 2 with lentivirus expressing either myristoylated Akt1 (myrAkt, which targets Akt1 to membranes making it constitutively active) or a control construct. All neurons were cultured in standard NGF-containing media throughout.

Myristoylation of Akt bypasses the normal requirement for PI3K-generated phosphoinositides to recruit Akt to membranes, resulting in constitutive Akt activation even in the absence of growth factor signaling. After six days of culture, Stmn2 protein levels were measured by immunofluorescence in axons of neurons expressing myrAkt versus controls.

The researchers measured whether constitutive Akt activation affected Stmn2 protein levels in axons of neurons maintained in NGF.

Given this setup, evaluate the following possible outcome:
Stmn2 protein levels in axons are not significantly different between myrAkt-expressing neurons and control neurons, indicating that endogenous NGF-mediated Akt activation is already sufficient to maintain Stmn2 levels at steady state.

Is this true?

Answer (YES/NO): YES